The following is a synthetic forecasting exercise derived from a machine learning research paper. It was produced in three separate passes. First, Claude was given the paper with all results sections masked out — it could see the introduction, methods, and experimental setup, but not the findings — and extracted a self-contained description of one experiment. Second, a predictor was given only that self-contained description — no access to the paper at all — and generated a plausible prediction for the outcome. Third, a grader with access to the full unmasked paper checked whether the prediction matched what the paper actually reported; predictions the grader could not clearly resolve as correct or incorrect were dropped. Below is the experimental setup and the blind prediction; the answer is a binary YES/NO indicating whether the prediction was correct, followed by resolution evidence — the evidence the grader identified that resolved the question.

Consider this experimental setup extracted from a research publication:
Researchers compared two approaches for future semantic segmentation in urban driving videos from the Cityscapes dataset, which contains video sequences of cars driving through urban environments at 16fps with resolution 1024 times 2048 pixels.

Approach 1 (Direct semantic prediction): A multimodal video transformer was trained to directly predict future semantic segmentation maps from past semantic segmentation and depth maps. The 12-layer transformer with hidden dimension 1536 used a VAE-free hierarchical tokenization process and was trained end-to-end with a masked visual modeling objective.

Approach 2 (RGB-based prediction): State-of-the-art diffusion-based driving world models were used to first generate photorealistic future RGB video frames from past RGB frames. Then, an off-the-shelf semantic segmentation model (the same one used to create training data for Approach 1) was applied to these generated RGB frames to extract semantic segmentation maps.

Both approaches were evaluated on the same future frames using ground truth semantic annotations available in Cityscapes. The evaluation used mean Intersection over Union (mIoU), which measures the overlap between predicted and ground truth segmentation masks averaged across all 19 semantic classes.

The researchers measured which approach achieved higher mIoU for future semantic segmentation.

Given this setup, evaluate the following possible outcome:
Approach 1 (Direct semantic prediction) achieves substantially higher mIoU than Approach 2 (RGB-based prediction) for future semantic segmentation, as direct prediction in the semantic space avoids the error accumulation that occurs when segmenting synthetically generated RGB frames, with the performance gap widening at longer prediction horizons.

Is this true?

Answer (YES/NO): YES